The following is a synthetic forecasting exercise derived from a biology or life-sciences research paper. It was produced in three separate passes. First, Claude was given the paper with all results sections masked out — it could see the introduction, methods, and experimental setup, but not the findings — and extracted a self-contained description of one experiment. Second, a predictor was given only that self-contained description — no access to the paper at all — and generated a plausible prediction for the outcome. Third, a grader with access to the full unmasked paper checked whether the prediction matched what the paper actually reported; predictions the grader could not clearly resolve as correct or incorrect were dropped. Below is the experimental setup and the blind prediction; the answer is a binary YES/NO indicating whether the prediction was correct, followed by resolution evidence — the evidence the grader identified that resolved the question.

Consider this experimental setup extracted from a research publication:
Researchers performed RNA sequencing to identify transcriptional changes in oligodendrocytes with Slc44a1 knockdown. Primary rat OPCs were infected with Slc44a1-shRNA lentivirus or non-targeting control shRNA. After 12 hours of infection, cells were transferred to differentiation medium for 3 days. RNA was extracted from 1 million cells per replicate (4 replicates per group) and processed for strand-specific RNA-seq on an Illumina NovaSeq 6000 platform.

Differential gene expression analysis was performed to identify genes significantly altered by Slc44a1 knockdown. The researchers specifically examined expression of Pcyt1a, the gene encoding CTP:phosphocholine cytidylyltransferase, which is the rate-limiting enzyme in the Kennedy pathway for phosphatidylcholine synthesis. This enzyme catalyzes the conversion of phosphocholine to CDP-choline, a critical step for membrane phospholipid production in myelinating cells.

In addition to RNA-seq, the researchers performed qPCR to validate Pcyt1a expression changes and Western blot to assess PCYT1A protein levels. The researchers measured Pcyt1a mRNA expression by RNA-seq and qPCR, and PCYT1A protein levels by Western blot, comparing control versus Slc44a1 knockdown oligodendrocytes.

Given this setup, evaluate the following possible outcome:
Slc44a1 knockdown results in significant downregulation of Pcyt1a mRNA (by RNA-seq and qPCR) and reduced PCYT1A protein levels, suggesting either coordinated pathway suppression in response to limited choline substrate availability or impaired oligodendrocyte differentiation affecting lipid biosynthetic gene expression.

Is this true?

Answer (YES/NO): YES